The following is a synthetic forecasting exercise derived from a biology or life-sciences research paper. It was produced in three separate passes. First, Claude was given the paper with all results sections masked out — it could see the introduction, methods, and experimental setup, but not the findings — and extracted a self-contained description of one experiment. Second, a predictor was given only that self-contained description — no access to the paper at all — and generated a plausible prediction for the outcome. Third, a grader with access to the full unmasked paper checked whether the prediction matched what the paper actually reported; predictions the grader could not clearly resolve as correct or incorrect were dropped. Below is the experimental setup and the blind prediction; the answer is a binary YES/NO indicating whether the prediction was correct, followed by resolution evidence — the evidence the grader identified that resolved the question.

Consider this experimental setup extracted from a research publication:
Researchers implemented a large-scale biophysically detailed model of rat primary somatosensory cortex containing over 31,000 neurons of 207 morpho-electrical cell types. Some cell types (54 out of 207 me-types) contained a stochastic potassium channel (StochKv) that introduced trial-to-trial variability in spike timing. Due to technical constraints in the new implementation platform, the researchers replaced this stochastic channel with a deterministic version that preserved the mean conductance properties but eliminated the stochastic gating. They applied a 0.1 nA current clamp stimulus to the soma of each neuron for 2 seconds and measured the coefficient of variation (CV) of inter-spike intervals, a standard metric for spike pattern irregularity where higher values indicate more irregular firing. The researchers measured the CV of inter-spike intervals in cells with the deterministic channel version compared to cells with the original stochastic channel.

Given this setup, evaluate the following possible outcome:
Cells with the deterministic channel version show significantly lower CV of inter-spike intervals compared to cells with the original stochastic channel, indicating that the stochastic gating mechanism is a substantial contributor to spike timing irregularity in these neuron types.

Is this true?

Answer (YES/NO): NO